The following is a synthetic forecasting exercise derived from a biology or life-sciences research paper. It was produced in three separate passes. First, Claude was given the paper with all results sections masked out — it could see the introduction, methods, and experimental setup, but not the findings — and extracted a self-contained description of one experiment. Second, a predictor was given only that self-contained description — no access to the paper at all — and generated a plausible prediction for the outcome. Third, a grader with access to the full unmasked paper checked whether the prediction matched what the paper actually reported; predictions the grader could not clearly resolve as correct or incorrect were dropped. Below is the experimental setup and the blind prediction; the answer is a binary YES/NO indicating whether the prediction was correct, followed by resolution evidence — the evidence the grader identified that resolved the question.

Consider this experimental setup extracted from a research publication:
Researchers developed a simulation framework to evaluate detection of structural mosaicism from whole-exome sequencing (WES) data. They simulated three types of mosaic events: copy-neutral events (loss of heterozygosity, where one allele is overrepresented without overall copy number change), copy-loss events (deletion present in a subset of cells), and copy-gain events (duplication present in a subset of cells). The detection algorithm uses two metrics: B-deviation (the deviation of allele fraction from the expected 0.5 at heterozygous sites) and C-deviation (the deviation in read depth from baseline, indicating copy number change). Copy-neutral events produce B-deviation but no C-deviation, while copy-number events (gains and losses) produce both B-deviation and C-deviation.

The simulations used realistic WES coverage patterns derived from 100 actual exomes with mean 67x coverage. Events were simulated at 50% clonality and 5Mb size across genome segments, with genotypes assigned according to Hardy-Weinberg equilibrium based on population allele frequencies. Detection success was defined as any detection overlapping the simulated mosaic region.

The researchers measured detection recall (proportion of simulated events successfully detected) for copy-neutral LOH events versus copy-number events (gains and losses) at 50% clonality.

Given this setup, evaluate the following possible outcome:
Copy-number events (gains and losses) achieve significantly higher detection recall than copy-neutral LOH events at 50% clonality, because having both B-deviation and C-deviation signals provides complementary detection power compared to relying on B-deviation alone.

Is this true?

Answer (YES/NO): NO